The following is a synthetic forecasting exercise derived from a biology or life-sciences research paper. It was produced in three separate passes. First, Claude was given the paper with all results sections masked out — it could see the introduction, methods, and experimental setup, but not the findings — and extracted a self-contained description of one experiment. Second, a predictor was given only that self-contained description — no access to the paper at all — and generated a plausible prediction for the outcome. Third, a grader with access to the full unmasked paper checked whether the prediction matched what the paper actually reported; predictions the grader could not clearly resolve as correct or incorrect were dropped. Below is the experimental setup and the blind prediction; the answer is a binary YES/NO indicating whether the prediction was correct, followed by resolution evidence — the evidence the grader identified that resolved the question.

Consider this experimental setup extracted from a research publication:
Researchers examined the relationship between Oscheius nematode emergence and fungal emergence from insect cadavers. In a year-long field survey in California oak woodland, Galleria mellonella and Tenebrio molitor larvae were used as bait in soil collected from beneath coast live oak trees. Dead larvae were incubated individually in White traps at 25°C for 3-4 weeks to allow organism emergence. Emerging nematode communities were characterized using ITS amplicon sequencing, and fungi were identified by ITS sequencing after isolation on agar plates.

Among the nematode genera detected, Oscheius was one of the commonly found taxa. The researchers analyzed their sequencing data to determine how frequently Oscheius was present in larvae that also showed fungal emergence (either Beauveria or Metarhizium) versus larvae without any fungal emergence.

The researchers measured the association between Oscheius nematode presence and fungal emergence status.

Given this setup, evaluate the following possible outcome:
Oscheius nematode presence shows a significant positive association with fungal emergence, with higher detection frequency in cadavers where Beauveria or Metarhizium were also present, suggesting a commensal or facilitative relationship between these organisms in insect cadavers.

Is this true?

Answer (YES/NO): NO